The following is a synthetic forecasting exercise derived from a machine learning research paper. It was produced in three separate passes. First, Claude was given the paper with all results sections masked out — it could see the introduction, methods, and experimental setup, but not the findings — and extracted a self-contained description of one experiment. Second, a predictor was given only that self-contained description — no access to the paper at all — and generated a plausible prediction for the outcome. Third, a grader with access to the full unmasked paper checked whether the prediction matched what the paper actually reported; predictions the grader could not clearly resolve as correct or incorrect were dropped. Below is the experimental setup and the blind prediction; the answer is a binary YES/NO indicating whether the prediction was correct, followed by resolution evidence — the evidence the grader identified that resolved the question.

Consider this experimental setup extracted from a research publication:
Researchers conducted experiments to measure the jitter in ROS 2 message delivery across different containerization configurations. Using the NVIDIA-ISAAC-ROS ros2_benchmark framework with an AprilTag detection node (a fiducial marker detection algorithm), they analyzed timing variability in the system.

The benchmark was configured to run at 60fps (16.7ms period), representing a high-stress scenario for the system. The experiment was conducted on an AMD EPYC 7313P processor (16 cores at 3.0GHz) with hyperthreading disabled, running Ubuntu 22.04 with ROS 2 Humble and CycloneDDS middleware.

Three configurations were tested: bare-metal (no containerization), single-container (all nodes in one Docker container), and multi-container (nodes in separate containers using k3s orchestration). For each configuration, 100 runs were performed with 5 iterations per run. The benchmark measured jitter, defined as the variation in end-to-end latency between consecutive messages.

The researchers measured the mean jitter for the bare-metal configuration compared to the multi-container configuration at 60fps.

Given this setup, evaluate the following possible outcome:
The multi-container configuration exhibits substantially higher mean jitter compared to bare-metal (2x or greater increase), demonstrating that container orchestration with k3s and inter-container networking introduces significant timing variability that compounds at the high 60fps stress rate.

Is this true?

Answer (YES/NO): NO